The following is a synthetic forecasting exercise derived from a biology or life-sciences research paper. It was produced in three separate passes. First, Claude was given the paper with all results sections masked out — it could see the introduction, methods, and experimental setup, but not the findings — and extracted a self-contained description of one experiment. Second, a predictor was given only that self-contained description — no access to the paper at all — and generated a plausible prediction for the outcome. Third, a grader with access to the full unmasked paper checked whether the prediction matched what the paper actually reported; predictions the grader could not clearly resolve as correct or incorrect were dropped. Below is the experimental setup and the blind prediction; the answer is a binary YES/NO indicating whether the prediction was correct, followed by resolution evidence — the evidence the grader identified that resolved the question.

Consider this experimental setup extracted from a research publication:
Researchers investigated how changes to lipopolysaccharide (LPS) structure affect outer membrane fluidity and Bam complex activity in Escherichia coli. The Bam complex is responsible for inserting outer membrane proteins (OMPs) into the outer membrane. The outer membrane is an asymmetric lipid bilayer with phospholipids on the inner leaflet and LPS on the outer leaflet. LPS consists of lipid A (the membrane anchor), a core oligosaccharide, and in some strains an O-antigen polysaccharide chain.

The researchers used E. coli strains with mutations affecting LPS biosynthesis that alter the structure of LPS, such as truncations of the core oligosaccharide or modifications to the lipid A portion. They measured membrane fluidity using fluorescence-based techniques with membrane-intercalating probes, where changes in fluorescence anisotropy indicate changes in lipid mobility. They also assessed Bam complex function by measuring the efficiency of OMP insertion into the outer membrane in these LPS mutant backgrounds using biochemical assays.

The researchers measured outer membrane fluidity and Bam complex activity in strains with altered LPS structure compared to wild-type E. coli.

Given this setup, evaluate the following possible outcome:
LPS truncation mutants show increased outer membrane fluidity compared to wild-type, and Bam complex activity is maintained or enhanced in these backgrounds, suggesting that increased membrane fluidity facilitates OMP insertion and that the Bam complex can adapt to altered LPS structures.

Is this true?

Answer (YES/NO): NO